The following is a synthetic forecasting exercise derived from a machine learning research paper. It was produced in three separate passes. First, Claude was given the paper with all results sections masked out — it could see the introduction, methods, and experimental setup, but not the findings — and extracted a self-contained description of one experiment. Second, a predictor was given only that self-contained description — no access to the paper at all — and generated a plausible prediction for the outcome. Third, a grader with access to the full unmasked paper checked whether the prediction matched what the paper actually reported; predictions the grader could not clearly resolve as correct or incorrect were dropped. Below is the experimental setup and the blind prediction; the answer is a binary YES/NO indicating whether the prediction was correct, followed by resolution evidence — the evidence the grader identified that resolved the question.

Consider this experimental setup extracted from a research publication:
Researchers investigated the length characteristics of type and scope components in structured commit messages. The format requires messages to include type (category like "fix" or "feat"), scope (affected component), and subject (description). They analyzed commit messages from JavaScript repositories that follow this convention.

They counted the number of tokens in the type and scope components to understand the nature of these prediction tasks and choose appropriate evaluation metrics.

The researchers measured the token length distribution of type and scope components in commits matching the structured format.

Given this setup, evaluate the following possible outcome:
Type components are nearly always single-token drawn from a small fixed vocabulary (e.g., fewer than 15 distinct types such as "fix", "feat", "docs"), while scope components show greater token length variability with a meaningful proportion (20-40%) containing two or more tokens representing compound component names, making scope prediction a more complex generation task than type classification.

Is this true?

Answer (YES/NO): NO